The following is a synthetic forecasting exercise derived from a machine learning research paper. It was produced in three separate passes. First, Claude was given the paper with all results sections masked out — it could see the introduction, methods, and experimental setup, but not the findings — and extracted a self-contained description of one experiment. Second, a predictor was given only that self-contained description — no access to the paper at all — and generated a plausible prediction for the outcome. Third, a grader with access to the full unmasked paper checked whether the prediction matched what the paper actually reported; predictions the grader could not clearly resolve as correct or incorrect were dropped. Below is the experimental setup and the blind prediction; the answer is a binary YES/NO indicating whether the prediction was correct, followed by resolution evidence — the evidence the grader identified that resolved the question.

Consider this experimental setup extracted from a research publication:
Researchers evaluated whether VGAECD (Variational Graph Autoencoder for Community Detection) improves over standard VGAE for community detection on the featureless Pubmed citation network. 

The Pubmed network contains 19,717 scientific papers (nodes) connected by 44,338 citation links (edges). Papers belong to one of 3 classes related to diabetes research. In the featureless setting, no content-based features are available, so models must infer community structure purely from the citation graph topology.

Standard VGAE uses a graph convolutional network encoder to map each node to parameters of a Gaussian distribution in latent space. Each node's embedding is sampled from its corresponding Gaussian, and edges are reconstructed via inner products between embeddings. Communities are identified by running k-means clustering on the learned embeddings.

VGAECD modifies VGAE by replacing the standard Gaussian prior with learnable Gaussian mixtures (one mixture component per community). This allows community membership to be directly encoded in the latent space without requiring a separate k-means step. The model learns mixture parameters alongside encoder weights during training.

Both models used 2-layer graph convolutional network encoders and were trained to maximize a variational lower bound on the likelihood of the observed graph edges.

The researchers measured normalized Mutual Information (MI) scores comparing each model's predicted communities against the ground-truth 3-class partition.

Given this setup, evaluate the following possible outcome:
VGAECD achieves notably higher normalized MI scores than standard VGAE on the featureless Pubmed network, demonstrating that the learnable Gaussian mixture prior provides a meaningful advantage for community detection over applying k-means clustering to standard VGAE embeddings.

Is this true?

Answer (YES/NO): NO